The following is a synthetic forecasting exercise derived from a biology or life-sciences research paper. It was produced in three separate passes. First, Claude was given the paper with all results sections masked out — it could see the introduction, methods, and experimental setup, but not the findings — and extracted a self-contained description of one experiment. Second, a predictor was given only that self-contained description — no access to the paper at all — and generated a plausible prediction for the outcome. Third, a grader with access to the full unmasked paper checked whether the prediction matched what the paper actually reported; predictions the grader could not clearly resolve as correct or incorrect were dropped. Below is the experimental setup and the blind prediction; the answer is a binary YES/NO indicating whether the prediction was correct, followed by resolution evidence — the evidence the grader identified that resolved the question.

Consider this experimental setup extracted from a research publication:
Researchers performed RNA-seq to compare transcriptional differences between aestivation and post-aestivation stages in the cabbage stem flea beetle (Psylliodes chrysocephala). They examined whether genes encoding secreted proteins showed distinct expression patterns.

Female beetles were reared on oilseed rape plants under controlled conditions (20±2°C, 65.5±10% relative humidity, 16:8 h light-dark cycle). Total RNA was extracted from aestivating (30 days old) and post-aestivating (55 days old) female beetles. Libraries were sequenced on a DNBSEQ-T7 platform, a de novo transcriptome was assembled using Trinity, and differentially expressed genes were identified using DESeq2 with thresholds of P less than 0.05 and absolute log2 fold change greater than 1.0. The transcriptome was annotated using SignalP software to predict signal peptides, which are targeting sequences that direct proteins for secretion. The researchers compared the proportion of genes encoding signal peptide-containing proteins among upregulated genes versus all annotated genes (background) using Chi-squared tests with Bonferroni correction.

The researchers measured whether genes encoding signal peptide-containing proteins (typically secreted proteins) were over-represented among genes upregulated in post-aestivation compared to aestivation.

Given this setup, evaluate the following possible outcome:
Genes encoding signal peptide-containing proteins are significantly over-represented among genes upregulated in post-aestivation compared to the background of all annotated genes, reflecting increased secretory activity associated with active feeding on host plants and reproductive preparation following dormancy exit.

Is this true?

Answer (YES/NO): YES